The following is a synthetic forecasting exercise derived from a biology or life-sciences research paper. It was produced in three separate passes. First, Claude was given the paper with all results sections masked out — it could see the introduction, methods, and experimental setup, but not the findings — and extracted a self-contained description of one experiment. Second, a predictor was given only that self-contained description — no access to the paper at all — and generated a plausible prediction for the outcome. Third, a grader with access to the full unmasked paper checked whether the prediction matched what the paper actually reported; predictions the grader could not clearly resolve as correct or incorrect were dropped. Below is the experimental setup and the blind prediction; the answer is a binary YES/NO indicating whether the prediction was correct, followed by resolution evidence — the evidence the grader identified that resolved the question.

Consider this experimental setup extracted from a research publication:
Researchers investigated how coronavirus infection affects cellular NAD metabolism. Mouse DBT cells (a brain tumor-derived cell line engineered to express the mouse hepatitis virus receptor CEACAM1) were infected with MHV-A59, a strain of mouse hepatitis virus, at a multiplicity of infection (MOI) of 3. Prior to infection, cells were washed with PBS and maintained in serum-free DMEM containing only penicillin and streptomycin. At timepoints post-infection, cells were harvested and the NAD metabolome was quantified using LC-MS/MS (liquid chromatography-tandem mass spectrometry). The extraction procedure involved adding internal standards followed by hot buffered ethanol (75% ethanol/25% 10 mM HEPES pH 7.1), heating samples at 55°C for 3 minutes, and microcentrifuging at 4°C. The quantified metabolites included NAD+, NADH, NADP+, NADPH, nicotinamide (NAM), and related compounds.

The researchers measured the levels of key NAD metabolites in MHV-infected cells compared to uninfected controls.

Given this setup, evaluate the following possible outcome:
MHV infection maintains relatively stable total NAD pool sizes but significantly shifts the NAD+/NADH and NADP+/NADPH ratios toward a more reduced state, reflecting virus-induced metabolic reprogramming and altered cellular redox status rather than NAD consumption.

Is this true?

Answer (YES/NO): NO